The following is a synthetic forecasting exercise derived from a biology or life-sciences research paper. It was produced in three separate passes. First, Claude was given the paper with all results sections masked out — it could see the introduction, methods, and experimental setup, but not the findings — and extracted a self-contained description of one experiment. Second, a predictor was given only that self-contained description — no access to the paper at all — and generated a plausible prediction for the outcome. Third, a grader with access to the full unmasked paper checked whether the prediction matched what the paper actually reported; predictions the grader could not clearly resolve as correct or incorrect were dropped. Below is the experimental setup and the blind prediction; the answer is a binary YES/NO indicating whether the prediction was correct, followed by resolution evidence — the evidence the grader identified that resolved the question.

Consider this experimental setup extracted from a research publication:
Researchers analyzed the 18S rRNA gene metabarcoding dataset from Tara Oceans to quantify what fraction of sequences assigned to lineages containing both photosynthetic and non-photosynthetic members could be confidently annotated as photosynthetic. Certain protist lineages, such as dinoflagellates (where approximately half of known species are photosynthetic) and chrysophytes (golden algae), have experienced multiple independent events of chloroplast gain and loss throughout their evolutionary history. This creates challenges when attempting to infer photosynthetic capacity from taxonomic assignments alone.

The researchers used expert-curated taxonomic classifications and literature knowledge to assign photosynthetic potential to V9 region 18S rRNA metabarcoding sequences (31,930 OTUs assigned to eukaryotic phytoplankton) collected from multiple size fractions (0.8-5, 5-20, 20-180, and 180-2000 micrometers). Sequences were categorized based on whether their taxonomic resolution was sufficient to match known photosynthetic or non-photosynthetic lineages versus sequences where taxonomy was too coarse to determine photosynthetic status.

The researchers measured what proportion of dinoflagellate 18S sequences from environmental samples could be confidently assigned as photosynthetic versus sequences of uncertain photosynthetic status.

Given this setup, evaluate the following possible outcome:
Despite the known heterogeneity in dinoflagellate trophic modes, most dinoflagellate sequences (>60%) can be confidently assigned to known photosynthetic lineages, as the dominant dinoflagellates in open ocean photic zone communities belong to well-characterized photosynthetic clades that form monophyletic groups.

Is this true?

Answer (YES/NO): NO